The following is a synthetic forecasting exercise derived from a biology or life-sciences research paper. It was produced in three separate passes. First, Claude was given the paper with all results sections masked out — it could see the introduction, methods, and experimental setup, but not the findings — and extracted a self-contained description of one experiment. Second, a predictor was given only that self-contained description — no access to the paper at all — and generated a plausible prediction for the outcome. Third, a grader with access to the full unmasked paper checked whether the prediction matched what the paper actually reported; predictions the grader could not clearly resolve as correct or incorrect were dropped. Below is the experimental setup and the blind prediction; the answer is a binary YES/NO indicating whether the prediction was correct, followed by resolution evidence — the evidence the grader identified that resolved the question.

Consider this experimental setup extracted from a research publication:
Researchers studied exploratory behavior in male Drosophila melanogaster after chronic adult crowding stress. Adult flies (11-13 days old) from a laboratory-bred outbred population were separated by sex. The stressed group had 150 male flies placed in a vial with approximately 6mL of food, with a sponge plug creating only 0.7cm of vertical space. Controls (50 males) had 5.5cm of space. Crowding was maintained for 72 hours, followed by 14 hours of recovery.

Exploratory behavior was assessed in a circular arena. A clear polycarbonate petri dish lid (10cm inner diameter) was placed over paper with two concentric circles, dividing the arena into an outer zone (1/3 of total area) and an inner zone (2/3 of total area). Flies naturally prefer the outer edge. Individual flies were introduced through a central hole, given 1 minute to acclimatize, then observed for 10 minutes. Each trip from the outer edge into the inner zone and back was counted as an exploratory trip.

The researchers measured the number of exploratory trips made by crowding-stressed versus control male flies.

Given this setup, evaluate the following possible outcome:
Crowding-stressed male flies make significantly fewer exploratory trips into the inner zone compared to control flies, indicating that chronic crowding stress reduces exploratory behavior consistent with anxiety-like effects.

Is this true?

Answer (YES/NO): NO